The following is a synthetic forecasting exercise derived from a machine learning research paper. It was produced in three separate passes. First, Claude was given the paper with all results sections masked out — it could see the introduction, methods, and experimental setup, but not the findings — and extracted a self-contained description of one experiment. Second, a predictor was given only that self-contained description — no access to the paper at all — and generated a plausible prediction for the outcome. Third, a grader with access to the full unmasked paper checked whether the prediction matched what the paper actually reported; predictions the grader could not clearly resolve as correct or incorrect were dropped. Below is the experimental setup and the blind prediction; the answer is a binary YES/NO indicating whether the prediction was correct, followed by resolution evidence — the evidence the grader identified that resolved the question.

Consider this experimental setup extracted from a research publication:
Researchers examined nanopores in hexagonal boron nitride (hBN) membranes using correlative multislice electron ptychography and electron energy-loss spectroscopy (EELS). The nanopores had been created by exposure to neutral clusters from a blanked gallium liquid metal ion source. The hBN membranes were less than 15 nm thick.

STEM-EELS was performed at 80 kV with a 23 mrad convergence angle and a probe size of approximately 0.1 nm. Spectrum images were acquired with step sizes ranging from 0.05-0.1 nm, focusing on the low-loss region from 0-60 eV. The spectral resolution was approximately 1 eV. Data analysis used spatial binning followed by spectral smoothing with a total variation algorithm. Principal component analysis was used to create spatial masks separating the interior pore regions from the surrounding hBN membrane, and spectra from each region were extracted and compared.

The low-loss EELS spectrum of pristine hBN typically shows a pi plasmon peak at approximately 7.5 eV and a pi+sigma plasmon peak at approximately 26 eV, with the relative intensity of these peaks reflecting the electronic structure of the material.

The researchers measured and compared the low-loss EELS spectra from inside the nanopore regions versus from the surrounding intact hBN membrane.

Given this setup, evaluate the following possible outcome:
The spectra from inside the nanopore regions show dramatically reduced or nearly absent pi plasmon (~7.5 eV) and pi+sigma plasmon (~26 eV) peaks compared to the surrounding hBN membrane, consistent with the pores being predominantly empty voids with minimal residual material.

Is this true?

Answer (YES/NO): NO